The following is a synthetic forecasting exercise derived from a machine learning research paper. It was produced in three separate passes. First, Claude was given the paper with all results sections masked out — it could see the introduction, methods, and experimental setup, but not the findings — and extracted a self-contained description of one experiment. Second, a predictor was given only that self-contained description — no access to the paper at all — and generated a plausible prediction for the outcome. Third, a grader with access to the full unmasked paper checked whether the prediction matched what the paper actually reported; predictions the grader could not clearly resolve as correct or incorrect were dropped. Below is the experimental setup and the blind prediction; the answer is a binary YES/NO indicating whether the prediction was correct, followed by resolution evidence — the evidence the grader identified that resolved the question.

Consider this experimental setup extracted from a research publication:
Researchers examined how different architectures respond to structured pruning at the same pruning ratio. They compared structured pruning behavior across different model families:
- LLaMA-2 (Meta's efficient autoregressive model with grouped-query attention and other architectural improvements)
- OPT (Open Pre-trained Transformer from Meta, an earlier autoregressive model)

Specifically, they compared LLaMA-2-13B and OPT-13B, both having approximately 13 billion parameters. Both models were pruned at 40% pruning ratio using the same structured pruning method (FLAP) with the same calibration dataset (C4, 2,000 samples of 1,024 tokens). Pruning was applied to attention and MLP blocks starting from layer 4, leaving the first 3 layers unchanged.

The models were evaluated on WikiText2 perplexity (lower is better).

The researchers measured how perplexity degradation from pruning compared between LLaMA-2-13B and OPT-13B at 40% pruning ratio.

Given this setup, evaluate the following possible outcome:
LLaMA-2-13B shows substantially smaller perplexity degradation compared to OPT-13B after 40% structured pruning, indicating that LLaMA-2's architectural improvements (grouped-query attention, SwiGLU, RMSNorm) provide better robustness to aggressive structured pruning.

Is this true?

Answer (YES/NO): YES